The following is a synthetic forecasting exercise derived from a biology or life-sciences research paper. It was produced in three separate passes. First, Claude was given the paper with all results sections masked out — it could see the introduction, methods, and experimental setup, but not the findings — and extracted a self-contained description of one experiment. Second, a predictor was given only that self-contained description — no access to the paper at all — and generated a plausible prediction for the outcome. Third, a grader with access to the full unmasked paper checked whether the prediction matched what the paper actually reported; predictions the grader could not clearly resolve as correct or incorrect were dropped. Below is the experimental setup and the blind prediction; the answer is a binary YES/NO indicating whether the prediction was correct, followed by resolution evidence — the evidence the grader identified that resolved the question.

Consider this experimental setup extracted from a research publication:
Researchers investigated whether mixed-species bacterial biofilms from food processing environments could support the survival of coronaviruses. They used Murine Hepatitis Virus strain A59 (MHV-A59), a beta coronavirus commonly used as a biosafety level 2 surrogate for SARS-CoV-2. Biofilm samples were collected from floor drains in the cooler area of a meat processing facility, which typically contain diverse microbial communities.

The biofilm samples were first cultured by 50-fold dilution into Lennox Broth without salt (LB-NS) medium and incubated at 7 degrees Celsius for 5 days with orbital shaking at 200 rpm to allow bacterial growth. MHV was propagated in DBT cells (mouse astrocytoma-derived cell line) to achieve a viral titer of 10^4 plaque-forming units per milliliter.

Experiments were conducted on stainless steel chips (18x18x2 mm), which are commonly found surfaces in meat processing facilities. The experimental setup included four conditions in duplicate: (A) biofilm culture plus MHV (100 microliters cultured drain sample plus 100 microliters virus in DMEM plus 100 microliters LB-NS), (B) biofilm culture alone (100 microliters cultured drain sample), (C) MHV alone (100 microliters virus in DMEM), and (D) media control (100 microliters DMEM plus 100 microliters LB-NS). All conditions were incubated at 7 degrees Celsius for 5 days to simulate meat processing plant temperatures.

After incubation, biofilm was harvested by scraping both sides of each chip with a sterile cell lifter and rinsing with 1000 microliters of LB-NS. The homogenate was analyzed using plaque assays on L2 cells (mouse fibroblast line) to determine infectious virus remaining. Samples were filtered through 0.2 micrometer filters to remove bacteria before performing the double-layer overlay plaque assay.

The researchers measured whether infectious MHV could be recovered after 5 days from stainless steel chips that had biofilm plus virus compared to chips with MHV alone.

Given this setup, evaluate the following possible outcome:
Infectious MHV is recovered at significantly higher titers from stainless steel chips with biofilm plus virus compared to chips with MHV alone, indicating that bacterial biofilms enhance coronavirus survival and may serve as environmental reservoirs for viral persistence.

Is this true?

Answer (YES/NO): NO